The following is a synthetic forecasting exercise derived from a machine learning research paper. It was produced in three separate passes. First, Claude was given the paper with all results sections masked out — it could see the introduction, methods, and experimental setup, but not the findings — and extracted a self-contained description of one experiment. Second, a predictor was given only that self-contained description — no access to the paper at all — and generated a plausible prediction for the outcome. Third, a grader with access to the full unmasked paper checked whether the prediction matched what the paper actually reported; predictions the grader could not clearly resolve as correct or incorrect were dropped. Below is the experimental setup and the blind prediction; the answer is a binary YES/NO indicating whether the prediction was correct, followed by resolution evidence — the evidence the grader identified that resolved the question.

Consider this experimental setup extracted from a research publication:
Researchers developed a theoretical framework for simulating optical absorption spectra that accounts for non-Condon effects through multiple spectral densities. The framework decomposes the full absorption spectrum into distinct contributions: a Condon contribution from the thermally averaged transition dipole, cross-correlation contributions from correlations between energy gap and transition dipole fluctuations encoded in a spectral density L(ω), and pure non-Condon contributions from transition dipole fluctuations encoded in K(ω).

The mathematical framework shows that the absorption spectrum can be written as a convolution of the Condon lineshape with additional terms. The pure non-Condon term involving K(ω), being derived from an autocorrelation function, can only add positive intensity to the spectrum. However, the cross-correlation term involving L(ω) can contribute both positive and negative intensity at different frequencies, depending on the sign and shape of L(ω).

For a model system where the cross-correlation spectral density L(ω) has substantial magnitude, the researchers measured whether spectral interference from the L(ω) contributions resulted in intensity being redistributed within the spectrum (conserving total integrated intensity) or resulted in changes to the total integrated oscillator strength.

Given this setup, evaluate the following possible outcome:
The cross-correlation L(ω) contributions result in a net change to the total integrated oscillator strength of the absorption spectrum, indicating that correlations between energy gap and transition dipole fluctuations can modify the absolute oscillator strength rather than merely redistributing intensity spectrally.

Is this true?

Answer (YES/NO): YES